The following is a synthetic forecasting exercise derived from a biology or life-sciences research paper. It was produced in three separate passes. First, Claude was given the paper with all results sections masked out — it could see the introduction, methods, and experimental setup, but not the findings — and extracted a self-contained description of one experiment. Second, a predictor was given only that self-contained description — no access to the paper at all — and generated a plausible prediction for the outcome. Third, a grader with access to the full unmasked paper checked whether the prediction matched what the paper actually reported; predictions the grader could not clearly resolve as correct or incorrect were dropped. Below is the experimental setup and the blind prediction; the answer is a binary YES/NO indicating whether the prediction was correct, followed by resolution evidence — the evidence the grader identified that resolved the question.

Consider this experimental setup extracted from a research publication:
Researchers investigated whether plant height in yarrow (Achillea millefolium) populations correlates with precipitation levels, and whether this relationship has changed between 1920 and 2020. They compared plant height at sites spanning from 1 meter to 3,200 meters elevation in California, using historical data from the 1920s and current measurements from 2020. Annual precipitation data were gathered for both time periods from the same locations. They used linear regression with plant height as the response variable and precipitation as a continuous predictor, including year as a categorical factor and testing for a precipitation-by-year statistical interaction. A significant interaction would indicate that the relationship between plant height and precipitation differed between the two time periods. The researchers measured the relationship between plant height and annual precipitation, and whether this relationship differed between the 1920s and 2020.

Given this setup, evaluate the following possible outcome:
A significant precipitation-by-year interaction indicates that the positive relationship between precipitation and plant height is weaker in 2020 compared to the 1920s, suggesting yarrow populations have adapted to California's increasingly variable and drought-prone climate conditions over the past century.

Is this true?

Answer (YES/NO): NO